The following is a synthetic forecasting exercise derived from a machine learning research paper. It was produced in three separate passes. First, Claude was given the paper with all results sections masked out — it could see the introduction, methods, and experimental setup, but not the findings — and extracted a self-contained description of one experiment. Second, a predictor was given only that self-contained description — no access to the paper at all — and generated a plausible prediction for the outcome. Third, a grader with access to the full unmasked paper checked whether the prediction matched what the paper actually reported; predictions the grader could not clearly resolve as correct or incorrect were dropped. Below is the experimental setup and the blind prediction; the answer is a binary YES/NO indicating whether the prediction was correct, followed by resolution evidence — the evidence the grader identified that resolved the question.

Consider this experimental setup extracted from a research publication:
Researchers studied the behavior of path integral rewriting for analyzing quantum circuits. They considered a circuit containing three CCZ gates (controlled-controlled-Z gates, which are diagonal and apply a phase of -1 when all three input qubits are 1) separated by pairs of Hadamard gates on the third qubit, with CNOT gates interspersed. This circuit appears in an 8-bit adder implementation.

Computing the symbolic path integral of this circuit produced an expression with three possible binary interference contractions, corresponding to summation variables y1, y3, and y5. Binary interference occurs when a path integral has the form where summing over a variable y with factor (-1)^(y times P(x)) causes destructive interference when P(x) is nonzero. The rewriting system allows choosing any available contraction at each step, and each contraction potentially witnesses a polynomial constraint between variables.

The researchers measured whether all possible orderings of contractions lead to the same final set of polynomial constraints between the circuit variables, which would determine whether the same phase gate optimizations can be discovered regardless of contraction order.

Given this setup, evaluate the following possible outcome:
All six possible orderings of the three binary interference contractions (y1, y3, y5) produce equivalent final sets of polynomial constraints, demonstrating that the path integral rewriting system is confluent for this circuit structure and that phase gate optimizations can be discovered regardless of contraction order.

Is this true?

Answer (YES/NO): NO